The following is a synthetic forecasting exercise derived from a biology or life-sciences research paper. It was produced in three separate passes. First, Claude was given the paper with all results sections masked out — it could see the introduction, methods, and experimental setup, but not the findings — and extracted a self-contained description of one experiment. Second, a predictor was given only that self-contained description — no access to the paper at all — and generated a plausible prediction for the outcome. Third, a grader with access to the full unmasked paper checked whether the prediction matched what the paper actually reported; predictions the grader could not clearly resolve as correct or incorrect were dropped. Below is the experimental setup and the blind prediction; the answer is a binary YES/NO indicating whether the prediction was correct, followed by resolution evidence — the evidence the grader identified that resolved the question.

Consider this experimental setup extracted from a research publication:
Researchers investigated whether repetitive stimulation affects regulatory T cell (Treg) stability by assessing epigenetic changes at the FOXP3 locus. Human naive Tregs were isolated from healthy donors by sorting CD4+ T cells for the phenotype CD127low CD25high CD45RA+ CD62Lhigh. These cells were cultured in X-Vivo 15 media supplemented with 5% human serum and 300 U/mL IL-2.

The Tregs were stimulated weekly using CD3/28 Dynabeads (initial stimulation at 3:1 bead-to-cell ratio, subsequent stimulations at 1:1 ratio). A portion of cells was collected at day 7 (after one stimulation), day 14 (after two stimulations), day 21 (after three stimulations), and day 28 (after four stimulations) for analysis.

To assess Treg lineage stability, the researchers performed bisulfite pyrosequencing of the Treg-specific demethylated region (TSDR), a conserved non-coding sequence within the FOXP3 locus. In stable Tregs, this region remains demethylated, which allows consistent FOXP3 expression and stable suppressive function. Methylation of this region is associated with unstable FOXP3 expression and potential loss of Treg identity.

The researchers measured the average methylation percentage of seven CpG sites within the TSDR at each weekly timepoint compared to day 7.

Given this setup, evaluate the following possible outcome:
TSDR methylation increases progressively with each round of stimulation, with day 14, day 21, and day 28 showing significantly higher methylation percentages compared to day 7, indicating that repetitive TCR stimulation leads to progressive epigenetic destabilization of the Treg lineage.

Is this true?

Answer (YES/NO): NO